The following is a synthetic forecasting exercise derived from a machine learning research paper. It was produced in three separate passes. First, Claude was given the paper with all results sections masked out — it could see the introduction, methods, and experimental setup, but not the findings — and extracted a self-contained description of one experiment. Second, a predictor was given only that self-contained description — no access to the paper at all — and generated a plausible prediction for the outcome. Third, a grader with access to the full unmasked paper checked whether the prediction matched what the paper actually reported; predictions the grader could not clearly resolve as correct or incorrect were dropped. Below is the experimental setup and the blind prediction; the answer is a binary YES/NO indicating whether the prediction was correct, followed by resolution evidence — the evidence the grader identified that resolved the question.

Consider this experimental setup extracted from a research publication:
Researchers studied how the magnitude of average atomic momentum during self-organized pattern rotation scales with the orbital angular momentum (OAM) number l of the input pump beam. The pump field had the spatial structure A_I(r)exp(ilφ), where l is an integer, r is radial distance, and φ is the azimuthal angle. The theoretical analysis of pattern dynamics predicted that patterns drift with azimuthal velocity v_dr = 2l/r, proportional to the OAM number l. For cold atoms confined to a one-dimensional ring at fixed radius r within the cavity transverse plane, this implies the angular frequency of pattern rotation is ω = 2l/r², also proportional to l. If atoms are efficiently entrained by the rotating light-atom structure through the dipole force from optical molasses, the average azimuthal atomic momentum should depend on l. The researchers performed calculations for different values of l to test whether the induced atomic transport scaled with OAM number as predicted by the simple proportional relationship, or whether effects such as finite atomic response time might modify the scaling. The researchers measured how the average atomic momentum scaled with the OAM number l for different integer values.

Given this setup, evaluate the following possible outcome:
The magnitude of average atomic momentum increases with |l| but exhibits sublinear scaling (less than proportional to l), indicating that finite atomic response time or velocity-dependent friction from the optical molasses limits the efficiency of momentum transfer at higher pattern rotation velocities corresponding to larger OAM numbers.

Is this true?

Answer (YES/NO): NO